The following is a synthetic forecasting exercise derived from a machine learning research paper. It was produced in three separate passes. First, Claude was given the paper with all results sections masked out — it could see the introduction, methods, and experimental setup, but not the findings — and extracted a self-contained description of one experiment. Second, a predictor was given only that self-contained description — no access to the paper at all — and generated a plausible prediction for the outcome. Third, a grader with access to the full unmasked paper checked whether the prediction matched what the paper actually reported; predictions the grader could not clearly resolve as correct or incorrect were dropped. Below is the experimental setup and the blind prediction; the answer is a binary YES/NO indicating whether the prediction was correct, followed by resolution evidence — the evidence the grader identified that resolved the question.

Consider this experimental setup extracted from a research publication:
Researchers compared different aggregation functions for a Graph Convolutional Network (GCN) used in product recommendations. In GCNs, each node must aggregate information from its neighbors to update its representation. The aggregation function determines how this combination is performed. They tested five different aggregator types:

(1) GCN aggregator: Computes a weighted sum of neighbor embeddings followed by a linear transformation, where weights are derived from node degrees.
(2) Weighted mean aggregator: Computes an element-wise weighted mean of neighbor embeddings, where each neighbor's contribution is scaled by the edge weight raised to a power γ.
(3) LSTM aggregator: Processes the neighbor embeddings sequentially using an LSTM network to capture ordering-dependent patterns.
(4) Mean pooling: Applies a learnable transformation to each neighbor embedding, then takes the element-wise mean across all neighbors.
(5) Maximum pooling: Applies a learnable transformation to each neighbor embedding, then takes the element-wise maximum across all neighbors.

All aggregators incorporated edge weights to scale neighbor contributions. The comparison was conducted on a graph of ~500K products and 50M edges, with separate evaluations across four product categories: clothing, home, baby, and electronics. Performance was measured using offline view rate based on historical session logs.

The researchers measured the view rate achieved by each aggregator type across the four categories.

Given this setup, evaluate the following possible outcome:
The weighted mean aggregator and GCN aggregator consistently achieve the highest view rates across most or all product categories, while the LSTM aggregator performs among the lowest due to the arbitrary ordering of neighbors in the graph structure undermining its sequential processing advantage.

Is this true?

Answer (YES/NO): NO